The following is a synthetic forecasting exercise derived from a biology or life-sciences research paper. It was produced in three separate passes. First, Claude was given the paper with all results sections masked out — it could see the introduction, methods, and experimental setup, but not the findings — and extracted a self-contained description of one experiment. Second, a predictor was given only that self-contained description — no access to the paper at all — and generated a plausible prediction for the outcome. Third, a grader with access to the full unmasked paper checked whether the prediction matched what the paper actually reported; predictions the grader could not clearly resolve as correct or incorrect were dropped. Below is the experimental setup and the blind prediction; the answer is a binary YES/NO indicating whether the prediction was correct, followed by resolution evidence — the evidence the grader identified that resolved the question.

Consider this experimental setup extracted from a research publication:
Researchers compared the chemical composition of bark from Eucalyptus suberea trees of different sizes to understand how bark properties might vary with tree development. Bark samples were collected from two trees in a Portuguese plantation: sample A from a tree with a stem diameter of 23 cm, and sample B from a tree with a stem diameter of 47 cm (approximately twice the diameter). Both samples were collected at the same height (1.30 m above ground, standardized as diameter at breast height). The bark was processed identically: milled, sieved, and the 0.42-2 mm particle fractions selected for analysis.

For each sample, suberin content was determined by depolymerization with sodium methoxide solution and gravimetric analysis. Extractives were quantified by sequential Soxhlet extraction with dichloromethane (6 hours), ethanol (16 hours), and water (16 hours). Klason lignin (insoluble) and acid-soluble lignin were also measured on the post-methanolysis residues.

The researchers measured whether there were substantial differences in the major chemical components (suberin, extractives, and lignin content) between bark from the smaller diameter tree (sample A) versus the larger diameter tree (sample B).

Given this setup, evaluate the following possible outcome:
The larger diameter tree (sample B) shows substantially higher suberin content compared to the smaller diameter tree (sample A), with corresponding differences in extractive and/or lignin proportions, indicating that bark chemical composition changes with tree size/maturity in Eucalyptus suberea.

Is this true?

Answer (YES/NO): NO